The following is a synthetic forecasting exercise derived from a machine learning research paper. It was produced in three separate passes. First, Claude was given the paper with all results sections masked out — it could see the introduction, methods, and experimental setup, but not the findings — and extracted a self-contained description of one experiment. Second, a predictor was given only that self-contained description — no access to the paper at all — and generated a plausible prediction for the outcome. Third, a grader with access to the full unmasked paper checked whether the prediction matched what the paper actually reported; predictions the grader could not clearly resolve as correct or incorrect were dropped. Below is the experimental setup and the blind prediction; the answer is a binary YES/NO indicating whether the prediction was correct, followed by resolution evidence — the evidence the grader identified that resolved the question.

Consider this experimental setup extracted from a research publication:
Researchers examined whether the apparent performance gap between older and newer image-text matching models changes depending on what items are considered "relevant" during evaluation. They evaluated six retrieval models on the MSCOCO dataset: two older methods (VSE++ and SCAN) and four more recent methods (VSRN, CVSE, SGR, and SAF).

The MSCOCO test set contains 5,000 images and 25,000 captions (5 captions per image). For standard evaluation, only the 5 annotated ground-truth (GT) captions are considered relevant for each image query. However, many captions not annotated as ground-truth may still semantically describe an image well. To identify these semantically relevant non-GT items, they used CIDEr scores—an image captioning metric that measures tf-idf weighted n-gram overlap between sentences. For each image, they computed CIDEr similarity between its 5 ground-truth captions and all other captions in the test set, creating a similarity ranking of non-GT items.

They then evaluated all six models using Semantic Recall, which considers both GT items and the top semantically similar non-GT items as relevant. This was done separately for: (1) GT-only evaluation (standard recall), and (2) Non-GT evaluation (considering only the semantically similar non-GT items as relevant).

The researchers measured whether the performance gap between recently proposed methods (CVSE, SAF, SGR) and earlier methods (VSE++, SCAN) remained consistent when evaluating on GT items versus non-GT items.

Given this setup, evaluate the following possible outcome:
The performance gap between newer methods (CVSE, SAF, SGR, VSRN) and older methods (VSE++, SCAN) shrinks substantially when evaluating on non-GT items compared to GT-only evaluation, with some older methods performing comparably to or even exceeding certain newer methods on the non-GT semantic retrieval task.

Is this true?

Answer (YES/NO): YES